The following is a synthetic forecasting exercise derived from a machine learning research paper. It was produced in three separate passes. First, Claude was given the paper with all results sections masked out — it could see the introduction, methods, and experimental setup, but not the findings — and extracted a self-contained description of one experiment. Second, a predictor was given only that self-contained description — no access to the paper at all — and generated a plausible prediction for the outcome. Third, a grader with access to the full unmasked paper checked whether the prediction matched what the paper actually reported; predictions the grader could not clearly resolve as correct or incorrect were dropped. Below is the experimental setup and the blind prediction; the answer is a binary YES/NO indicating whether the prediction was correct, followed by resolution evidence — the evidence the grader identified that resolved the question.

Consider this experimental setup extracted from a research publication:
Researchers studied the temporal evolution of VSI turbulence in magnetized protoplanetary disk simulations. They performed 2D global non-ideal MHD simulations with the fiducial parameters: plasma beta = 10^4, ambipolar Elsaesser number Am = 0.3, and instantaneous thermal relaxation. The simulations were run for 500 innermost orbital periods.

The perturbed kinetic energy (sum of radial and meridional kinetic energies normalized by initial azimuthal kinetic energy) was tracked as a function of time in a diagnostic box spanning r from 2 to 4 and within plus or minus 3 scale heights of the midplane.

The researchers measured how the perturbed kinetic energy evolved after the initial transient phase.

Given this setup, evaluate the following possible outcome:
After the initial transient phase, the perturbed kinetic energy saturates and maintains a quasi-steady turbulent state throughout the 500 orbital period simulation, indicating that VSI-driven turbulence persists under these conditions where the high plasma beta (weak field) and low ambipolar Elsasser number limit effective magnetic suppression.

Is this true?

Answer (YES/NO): NO